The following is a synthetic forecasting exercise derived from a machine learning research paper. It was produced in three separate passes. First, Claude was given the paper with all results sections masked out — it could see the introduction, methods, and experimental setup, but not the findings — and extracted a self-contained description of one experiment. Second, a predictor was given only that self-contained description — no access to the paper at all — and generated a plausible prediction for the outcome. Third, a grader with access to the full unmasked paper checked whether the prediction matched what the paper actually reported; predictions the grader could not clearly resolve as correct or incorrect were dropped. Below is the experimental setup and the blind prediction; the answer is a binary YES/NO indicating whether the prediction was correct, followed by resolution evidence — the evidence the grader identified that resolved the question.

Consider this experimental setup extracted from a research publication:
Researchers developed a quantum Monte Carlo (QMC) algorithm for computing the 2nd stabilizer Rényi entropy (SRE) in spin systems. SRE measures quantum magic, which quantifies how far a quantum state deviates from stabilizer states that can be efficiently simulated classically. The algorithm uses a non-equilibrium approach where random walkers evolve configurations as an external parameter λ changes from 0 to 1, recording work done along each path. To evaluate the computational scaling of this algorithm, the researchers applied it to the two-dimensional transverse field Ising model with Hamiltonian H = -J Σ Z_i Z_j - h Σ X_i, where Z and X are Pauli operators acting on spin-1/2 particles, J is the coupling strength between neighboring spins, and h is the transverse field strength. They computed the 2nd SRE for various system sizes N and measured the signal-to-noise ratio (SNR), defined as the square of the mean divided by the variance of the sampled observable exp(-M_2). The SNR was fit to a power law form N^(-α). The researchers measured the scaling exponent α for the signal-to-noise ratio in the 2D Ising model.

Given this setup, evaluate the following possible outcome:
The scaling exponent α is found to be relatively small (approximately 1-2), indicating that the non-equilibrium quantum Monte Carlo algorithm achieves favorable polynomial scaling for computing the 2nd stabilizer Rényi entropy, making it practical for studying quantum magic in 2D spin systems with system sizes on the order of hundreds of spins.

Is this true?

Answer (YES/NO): YES